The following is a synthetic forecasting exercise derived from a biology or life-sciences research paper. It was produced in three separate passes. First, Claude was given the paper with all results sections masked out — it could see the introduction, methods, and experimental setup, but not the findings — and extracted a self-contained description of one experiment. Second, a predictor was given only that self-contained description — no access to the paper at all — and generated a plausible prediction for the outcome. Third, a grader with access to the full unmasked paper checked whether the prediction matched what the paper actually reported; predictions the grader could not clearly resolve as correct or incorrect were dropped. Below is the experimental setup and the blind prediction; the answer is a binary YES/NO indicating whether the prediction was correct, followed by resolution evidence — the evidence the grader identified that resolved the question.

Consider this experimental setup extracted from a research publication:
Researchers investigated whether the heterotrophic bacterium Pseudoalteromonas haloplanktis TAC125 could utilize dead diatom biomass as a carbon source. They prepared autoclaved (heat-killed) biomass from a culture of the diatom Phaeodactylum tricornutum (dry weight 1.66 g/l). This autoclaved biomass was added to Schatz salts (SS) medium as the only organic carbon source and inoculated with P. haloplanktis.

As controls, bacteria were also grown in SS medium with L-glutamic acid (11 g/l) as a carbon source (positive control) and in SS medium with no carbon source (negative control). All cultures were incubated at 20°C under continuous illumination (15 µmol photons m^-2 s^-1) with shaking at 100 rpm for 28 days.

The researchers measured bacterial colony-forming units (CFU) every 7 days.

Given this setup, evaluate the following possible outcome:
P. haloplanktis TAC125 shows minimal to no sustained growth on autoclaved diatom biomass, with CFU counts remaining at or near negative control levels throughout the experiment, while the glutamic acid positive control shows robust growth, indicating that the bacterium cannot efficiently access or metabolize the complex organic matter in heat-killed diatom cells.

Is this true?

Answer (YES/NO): NO